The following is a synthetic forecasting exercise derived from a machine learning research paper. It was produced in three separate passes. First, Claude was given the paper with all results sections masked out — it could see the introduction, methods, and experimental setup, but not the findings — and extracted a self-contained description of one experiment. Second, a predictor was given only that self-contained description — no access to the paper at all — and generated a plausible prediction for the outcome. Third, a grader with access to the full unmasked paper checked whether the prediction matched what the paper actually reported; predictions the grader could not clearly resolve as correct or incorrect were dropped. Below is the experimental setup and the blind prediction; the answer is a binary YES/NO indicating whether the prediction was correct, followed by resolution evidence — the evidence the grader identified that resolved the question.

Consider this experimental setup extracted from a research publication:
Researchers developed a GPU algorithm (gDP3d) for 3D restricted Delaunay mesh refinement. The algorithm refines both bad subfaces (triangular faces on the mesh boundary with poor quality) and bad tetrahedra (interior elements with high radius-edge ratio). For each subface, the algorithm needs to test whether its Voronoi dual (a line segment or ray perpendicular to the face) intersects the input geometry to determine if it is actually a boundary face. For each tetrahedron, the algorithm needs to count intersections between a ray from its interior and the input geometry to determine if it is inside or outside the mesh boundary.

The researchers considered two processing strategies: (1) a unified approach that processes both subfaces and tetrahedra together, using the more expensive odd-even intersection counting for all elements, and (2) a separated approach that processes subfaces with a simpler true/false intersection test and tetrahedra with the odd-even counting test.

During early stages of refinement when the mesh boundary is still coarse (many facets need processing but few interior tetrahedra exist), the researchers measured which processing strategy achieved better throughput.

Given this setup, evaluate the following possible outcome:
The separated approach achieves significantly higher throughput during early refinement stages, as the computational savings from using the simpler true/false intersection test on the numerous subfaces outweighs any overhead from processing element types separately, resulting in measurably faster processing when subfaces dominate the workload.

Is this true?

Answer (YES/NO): YES